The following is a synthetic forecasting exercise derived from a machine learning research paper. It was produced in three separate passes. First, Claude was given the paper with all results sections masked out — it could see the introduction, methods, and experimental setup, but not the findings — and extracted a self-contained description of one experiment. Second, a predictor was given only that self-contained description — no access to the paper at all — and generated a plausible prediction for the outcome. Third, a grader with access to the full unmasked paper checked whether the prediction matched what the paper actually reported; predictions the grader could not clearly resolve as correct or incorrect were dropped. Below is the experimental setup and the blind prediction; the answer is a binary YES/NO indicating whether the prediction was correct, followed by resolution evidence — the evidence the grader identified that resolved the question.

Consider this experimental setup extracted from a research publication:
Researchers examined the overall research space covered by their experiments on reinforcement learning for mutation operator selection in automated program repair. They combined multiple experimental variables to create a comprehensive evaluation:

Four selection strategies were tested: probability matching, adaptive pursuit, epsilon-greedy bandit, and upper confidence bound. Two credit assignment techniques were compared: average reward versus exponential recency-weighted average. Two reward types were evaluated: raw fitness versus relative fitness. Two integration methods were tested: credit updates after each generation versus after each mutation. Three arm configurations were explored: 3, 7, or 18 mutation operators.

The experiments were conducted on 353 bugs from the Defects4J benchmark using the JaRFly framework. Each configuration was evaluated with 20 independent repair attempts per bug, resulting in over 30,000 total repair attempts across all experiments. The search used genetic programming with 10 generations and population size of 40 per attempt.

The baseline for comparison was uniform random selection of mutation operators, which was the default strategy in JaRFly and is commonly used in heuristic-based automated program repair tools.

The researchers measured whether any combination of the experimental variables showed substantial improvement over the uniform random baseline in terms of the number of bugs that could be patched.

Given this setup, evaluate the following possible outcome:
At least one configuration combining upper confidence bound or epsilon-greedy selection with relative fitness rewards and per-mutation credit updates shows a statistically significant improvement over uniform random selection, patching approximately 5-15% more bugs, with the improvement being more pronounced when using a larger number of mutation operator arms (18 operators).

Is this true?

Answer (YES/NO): NO